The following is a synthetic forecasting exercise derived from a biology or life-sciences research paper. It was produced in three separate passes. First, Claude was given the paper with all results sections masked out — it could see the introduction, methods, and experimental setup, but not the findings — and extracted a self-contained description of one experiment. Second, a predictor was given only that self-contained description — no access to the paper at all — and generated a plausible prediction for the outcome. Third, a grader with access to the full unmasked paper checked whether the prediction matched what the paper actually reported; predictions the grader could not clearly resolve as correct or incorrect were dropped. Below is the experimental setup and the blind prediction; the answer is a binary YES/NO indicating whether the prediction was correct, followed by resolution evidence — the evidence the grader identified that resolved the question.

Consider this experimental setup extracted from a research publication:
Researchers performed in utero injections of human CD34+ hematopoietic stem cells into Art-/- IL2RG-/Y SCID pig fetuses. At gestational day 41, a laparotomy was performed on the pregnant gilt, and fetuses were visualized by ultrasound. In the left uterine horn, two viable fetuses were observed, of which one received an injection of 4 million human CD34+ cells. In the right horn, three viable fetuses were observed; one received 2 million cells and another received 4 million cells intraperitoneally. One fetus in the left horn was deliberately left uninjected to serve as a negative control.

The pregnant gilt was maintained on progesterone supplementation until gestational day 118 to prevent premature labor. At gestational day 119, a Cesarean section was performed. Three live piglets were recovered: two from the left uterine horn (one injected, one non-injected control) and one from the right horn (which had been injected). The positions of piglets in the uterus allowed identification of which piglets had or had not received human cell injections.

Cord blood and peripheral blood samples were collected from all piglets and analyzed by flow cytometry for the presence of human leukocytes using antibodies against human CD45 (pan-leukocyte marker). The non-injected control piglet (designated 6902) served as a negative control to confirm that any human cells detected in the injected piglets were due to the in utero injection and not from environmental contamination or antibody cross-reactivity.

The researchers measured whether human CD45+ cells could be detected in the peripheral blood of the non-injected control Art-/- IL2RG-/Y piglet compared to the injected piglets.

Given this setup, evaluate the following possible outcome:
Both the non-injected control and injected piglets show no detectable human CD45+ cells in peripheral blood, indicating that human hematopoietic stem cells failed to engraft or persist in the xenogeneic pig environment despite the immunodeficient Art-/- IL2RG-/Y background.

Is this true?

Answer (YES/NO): NO